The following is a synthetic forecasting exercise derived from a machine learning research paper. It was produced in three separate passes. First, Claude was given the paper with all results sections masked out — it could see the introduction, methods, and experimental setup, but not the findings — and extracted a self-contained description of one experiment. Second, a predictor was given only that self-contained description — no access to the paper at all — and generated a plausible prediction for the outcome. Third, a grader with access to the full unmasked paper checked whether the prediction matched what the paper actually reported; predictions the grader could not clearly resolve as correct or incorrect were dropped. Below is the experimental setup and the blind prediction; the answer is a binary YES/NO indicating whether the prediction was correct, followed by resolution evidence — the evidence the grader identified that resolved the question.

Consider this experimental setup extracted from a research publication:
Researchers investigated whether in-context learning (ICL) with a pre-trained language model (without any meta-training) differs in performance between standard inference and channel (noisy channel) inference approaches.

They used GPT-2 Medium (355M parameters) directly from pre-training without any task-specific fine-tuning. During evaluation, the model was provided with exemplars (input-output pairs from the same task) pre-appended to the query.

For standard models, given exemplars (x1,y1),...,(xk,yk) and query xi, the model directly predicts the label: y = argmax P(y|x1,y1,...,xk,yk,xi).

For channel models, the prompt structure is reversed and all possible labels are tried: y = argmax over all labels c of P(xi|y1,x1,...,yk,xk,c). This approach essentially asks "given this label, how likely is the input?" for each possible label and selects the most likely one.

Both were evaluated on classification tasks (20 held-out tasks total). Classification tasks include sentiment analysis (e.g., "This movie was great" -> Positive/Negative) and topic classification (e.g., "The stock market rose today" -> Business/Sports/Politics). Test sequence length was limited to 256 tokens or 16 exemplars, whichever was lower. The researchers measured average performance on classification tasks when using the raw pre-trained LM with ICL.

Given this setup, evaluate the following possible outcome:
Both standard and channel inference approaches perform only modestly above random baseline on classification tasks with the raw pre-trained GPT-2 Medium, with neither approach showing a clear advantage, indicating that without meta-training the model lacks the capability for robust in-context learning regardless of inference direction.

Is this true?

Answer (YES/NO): NO